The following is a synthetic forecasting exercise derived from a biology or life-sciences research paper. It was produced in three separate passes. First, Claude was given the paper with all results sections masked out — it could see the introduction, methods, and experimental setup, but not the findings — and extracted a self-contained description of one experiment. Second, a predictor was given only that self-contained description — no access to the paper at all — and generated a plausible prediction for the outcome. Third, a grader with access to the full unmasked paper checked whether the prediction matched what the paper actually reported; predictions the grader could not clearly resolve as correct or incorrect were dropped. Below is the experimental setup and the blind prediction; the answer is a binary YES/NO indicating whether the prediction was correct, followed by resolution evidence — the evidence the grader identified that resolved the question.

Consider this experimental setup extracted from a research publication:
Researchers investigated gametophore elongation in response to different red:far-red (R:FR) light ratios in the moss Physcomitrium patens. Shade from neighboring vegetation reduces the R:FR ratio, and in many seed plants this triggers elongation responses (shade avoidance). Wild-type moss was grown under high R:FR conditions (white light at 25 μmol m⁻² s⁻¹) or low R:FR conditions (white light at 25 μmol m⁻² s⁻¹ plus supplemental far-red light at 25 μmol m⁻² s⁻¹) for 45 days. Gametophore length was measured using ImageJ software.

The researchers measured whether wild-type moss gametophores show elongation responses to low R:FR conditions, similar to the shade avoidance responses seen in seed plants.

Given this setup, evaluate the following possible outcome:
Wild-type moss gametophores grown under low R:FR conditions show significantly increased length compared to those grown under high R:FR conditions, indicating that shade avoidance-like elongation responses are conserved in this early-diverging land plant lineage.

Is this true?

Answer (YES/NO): YES